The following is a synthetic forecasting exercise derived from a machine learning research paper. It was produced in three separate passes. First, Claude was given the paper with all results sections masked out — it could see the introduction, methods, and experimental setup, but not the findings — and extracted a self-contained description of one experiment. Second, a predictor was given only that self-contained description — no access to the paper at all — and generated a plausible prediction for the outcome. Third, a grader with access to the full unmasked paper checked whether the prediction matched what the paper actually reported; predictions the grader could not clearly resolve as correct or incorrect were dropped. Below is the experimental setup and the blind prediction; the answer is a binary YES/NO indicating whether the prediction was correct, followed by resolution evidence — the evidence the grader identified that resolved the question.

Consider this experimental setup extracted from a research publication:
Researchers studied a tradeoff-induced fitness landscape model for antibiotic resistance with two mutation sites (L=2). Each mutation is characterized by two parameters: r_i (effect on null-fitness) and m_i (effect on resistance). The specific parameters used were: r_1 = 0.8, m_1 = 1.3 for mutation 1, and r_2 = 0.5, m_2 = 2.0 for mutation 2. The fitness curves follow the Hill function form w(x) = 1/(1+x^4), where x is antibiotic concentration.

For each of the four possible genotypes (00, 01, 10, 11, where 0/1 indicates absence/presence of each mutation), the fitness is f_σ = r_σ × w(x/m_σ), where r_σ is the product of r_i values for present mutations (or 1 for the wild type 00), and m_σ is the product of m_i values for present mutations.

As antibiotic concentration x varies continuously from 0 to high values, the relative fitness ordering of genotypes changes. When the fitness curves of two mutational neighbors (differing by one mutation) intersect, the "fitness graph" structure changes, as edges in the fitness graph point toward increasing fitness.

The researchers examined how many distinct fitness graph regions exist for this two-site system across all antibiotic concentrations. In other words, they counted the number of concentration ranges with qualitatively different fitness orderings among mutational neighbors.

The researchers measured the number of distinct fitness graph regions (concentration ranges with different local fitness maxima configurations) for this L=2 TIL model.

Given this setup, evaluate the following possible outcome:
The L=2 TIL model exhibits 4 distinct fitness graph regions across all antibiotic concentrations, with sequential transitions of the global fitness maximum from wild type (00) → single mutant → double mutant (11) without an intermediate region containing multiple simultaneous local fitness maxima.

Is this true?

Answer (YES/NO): NO